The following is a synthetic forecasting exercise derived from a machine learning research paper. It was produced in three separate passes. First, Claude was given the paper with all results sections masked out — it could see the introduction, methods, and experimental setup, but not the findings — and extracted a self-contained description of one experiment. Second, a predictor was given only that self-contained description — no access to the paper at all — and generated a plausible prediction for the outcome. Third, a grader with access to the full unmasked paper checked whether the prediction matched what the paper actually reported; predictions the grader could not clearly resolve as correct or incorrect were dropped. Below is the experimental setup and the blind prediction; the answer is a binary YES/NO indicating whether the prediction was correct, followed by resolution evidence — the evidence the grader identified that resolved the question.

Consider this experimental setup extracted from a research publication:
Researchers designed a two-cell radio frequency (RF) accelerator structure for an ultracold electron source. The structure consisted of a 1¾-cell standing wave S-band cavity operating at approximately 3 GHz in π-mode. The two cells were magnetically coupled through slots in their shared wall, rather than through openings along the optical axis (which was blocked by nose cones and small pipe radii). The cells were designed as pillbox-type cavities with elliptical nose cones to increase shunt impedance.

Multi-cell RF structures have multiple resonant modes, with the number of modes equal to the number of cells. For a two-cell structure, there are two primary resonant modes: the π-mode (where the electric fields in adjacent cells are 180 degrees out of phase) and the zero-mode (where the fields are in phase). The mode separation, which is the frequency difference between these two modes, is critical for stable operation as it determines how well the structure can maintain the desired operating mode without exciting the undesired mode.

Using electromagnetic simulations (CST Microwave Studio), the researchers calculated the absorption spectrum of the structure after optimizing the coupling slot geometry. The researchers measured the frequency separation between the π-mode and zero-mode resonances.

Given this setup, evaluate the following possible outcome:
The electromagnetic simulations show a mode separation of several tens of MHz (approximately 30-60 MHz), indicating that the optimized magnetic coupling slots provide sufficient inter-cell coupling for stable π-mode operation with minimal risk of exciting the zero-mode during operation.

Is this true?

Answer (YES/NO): NO